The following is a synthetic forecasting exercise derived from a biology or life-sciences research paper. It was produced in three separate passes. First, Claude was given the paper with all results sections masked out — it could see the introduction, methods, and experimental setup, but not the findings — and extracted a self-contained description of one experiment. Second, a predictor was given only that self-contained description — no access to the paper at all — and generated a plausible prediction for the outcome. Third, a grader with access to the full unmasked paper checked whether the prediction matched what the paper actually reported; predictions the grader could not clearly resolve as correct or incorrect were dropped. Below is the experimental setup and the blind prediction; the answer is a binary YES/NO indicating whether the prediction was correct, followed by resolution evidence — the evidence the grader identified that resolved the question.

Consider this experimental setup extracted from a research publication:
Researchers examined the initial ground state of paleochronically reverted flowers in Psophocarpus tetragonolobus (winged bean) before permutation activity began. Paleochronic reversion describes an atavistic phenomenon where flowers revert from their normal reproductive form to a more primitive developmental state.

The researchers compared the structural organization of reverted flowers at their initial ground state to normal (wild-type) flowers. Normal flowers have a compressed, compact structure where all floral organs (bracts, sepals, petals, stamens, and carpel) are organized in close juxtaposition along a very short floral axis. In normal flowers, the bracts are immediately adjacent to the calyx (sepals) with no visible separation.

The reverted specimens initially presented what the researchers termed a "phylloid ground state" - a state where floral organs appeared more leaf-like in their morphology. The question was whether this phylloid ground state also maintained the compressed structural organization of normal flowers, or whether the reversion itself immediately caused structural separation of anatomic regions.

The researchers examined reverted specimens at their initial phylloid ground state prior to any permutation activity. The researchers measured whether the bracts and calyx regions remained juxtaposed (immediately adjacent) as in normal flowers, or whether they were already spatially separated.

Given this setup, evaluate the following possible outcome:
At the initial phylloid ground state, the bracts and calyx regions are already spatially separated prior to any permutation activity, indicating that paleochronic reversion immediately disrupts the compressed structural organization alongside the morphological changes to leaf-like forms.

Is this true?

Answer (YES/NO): NO